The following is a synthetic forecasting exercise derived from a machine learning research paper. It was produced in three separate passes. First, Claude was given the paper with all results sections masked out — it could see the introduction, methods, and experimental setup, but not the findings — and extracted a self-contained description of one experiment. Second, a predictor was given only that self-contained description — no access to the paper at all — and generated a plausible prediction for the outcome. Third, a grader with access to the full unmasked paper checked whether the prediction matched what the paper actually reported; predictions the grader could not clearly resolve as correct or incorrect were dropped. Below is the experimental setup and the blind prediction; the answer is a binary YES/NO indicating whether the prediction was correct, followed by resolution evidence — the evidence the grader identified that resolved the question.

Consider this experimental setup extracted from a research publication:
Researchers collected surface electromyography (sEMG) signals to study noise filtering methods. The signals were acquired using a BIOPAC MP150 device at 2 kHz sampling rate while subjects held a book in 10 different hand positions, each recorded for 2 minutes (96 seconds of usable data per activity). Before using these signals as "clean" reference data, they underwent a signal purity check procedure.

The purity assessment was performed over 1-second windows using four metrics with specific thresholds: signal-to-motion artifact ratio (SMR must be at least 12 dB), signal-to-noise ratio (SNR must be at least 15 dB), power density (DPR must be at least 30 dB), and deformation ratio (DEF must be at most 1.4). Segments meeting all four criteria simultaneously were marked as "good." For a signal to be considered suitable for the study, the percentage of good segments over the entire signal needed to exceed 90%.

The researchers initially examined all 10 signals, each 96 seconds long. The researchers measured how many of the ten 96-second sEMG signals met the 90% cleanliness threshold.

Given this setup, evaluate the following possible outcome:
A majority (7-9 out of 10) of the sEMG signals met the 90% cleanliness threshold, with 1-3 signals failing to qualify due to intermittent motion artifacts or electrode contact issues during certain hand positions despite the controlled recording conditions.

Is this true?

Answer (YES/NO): NO